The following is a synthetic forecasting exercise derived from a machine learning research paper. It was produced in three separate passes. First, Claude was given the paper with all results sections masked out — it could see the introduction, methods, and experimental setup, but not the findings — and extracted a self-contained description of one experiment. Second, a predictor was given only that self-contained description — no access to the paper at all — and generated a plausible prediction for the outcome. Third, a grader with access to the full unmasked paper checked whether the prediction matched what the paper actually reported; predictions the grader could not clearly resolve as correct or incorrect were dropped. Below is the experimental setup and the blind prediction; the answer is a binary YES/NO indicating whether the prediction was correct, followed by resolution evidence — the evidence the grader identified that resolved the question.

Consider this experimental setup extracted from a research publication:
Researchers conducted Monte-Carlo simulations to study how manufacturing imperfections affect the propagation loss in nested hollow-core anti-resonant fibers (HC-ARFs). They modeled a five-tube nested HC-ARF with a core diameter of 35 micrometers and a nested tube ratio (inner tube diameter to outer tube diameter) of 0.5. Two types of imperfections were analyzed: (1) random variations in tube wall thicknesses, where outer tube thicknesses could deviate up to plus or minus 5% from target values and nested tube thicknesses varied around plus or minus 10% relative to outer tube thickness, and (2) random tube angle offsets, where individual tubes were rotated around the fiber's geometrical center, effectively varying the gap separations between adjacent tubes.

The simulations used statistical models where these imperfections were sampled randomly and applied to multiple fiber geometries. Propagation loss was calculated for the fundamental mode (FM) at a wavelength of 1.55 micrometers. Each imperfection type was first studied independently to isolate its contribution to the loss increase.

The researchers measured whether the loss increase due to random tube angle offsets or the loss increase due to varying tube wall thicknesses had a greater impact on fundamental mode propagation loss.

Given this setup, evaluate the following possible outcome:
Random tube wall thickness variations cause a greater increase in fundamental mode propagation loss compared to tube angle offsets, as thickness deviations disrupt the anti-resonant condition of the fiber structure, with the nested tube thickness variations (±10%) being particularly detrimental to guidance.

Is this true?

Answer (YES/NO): NO